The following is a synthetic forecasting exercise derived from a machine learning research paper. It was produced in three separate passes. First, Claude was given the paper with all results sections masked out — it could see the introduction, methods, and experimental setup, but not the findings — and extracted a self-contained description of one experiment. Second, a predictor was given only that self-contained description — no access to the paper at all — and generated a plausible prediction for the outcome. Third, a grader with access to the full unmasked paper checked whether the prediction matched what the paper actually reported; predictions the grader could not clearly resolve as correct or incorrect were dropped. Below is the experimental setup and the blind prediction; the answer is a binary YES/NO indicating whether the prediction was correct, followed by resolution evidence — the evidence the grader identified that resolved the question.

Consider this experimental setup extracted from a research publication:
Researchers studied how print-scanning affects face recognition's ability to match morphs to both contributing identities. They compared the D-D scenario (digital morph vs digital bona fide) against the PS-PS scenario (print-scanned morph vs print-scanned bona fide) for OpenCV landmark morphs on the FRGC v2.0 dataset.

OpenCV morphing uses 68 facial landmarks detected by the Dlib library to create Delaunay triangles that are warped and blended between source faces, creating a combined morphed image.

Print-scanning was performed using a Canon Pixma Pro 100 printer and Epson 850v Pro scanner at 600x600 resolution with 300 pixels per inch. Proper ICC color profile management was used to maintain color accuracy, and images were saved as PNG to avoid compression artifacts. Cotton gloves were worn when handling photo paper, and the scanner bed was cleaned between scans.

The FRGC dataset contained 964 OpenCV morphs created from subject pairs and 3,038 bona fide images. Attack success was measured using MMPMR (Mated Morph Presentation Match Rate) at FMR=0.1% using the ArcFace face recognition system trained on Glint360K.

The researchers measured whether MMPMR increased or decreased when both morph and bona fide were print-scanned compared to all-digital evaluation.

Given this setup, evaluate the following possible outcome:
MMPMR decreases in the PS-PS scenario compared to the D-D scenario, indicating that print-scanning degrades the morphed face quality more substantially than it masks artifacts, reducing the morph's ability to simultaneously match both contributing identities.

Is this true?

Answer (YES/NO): NO